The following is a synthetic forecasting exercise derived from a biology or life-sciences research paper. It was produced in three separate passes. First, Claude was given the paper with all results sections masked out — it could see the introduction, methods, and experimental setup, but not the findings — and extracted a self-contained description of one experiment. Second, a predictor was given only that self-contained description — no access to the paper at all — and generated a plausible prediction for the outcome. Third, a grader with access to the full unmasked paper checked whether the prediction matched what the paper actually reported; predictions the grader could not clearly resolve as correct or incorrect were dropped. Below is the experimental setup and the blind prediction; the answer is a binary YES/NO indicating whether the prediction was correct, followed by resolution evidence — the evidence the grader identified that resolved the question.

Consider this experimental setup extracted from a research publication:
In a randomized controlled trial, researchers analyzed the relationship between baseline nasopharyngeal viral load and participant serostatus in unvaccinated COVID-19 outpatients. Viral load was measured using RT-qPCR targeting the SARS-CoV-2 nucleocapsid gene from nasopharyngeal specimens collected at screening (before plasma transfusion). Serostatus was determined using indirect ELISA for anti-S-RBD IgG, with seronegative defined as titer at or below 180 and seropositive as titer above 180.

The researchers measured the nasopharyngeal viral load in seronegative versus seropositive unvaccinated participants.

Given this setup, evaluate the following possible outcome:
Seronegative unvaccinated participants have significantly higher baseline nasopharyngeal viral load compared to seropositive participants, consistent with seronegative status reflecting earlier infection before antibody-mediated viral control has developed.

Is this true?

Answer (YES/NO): YES